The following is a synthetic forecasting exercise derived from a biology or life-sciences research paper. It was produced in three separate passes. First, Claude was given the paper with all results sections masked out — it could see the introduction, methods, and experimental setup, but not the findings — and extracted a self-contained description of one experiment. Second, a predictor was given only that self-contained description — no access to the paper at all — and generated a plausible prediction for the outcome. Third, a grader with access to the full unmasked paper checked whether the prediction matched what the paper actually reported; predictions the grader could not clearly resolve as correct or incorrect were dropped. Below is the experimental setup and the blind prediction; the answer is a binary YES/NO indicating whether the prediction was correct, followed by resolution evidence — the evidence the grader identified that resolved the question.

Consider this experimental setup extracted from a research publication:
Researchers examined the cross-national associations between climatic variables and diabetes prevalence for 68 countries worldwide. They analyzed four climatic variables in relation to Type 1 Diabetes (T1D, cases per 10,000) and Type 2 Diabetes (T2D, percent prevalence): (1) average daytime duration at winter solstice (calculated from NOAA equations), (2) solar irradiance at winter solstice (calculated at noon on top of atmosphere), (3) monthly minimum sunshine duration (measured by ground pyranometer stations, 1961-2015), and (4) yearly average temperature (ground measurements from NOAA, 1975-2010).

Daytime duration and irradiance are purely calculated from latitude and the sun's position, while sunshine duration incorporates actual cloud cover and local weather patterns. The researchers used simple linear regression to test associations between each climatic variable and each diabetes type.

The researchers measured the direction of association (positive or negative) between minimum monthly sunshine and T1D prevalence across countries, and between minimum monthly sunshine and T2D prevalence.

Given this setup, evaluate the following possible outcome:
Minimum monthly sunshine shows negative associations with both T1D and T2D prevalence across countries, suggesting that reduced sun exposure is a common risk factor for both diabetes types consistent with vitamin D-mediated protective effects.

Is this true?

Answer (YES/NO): NO